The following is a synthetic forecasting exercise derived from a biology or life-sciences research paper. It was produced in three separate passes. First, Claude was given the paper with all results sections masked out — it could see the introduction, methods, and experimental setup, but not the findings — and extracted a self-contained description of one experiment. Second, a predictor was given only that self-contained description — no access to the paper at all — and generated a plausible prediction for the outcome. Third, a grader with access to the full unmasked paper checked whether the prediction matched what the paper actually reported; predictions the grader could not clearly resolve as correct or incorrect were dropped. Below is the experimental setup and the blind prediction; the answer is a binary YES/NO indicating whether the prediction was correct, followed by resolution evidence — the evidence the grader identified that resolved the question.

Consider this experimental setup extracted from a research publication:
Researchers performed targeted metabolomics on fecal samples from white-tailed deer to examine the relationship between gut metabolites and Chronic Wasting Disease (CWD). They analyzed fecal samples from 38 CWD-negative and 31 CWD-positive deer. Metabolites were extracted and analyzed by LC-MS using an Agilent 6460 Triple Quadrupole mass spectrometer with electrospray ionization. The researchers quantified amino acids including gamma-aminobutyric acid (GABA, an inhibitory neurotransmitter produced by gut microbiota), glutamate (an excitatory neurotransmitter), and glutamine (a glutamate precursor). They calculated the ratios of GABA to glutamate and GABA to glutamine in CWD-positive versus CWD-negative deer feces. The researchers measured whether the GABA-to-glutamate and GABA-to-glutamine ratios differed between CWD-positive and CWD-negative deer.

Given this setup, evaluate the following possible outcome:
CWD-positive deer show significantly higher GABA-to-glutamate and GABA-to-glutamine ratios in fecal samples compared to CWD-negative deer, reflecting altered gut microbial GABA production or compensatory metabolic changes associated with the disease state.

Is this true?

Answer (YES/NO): NO